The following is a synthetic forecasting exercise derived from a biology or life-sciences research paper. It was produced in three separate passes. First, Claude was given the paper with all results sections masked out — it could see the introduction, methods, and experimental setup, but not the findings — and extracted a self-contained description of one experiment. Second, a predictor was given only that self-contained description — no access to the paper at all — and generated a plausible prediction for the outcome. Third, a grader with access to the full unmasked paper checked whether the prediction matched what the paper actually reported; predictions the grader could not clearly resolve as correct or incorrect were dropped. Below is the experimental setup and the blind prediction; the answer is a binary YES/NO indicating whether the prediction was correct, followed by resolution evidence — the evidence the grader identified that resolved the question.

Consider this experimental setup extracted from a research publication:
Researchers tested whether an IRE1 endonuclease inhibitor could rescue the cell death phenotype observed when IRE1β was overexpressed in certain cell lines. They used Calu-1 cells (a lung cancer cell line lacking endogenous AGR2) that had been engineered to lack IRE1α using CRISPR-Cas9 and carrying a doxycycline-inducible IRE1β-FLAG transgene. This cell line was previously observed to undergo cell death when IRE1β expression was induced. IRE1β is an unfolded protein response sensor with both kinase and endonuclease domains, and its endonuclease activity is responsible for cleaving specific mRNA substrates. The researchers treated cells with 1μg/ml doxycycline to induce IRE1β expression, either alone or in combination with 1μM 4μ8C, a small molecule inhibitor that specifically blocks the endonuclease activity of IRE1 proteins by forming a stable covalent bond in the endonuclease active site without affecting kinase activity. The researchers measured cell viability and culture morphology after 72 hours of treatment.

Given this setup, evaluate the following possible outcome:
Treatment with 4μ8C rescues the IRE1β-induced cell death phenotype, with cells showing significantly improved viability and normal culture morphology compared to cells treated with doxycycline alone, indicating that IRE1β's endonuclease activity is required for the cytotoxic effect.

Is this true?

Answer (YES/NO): YES